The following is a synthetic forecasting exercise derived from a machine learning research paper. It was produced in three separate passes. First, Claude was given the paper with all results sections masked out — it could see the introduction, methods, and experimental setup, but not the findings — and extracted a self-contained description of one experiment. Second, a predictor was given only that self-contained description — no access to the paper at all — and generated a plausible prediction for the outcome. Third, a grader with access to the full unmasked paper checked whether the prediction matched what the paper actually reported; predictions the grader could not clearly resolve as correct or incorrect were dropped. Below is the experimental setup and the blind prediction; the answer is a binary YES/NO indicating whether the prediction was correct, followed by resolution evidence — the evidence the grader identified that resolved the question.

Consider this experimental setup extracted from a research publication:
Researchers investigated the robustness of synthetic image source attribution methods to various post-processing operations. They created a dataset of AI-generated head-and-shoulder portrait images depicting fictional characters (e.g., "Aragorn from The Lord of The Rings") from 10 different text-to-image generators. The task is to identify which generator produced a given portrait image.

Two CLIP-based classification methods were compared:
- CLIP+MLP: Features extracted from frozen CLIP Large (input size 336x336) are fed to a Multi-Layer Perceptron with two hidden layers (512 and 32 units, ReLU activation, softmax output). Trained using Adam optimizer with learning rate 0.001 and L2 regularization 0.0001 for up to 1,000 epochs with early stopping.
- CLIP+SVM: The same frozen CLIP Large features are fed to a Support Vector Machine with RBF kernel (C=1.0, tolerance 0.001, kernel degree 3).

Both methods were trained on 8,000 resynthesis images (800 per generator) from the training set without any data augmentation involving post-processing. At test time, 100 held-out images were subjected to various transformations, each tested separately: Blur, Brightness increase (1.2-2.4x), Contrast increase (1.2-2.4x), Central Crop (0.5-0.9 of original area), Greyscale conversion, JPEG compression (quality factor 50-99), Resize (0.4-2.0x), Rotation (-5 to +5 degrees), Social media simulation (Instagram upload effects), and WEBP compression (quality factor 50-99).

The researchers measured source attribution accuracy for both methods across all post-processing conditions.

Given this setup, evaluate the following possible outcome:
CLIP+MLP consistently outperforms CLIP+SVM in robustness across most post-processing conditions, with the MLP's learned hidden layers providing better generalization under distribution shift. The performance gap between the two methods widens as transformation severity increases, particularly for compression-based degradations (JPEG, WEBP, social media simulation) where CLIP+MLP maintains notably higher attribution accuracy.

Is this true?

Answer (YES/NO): NO